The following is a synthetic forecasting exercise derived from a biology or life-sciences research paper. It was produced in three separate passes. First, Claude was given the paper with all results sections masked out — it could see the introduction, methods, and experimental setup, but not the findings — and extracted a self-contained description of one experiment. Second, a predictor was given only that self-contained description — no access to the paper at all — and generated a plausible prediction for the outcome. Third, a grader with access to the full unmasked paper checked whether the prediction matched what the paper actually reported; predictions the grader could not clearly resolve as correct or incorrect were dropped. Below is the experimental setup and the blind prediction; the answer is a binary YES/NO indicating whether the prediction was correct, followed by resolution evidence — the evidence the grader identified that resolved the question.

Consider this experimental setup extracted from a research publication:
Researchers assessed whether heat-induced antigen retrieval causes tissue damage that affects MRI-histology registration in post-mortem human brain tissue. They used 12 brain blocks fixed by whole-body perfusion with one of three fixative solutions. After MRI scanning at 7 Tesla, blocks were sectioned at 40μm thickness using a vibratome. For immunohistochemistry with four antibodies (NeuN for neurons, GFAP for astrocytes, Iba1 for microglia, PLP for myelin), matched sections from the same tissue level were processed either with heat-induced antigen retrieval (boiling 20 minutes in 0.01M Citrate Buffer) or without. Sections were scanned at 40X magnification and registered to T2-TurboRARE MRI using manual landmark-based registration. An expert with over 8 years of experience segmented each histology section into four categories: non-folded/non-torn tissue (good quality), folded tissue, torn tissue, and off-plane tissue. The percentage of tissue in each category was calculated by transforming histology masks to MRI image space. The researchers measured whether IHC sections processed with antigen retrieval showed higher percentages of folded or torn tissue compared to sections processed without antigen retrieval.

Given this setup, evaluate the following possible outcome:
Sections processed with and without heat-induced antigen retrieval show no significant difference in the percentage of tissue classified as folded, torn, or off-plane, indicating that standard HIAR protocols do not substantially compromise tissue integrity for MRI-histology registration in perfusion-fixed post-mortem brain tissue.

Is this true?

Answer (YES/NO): NO